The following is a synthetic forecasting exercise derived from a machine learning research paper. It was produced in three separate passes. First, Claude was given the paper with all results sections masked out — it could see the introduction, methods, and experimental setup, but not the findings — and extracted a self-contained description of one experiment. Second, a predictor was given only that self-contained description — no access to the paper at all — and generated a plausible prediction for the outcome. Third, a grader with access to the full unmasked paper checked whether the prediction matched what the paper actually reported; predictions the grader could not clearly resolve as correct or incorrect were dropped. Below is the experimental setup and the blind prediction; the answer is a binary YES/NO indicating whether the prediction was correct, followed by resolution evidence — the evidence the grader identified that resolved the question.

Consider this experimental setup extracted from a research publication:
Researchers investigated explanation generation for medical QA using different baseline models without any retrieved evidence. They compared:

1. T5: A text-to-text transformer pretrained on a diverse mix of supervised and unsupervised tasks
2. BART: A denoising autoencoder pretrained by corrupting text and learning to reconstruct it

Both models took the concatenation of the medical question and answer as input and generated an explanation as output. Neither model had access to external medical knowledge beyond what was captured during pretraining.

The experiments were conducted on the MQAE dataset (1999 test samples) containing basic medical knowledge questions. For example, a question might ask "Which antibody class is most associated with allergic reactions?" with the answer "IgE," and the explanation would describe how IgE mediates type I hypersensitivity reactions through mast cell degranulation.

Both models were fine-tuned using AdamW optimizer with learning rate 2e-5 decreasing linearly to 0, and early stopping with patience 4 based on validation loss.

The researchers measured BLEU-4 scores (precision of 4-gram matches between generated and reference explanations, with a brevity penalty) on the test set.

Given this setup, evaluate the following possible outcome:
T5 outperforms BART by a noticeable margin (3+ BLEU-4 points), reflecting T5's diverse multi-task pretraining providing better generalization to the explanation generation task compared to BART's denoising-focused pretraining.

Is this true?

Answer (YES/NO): NO